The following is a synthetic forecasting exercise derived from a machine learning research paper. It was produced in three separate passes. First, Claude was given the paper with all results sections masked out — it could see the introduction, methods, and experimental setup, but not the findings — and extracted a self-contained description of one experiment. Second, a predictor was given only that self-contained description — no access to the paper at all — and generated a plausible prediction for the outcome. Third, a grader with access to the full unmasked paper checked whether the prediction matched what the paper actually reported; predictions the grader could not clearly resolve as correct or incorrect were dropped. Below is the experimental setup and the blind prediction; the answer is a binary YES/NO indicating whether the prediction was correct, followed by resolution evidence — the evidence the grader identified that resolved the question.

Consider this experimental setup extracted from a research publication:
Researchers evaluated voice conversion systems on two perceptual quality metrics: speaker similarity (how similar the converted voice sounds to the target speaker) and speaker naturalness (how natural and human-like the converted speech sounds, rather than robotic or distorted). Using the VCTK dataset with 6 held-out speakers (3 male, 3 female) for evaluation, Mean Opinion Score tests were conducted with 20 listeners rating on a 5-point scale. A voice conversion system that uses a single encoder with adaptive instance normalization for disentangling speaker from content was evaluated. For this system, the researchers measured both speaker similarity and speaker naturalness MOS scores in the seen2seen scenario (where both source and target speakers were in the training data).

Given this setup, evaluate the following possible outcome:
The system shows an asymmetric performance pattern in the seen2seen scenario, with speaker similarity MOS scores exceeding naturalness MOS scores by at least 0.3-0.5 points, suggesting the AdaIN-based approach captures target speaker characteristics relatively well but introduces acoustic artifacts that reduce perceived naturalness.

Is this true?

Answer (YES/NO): NO